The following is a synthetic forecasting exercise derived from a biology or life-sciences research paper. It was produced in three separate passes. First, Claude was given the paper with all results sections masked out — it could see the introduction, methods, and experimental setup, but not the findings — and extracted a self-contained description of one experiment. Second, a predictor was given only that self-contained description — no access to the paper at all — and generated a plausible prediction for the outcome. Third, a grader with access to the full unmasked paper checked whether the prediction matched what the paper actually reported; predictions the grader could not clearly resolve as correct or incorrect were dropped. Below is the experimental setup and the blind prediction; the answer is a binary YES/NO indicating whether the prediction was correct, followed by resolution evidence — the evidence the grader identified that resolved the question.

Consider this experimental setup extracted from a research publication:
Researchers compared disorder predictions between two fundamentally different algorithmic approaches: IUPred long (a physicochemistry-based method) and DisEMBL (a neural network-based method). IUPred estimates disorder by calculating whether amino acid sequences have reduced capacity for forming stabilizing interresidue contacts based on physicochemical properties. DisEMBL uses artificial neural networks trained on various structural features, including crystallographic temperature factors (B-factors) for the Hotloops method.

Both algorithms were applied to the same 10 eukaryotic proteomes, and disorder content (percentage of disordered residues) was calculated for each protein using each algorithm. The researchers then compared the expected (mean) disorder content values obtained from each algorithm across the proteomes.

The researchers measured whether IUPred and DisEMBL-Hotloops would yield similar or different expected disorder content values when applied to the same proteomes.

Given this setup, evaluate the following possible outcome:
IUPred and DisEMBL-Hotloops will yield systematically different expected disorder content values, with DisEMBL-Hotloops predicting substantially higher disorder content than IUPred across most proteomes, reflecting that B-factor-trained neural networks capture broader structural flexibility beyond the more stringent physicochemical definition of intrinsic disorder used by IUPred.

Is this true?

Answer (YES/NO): YES